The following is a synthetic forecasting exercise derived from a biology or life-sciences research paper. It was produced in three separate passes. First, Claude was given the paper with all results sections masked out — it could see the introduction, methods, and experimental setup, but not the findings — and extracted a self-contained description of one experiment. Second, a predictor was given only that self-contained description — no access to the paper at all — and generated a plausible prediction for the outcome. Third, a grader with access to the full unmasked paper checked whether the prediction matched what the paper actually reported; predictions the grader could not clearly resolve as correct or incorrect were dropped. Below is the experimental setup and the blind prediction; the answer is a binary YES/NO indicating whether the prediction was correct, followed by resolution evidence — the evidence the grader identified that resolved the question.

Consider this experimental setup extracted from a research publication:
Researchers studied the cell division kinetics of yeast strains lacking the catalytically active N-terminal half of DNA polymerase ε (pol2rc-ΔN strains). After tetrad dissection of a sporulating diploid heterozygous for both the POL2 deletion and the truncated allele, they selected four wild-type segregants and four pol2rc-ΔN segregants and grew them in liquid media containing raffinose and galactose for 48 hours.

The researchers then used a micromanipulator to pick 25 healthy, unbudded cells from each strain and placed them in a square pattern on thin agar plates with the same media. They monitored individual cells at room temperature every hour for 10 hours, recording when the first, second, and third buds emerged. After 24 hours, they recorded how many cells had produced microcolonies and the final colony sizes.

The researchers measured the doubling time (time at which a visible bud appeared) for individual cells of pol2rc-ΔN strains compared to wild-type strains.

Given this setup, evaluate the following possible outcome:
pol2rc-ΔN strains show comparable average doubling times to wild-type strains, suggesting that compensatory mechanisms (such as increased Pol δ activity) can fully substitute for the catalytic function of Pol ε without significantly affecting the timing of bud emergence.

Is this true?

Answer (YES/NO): YES